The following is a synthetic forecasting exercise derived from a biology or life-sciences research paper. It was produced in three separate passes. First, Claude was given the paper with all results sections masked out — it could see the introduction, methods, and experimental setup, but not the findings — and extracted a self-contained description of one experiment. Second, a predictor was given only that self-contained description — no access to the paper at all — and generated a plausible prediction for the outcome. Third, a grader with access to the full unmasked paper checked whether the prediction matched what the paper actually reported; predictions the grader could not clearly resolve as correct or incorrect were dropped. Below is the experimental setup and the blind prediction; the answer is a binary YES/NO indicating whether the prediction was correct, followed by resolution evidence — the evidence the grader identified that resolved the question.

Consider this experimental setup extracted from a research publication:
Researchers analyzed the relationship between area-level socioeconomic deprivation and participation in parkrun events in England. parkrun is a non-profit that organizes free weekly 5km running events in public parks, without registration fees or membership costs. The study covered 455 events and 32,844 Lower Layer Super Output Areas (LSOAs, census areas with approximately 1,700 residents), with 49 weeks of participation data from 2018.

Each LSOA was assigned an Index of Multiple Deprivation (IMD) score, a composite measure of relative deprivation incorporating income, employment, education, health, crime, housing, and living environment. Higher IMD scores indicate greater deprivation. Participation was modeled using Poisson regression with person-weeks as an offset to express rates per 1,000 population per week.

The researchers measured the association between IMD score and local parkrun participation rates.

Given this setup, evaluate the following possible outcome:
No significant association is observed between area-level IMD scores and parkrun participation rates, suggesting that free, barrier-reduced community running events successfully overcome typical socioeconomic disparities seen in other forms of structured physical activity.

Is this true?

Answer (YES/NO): NO